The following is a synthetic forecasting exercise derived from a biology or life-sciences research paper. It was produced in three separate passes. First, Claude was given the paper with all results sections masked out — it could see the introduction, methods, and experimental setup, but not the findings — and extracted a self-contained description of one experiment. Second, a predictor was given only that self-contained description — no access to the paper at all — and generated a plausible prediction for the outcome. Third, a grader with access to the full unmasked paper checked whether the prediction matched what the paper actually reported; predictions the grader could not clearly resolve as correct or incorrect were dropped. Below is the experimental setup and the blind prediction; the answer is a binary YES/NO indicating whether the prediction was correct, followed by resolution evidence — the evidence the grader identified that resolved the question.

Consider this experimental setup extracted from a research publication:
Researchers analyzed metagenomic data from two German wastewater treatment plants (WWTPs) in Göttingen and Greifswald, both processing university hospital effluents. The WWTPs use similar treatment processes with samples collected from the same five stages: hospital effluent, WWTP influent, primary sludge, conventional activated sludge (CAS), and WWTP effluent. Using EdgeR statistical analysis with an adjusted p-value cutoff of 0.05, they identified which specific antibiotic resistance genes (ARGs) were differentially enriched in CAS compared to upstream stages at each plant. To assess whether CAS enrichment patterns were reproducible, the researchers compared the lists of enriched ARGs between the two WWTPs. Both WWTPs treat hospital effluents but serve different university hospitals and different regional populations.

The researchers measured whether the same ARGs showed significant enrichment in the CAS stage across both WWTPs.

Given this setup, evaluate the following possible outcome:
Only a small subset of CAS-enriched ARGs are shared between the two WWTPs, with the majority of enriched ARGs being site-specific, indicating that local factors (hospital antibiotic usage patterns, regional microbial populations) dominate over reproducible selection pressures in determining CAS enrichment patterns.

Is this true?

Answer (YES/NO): NO